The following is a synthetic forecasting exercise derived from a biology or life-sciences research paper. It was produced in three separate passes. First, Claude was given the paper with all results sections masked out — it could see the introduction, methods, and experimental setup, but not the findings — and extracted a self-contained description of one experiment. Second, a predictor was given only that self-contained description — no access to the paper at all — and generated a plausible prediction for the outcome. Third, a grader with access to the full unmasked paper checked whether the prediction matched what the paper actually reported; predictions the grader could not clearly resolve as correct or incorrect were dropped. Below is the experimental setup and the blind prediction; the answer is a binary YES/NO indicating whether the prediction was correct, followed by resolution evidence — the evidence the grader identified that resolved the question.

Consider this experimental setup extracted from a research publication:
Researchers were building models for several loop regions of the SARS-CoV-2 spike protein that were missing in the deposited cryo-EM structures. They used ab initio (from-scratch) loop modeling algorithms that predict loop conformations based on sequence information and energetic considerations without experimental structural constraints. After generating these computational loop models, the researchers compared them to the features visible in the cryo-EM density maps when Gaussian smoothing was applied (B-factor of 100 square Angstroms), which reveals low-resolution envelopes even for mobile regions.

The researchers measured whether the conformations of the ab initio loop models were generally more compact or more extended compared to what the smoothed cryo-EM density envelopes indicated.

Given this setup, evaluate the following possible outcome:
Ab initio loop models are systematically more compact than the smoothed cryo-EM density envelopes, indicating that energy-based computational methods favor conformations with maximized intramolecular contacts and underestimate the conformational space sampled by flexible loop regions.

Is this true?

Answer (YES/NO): NO